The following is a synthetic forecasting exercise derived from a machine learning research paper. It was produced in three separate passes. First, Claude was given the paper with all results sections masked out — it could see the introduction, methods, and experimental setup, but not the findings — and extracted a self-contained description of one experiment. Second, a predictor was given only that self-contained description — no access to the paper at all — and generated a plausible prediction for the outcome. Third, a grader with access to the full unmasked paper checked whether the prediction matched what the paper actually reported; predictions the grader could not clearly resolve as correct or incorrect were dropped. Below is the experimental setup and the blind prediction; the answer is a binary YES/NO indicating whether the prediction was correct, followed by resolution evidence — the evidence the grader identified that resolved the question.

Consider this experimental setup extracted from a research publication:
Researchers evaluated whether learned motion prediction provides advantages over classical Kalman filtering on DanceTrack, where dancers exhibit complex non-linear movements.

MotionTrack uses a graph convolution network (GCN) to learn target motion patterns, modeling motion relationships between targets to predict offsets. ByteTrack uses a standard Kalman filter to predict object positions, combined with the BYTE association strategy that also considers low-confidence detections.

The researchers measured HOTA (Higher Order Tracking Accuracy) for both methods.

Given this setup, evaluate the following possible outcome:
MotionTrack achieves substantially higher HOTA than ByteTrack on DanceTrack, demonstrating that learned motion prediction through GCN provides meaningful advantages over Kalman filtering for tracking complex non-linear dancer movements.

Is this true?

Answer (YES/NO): NO